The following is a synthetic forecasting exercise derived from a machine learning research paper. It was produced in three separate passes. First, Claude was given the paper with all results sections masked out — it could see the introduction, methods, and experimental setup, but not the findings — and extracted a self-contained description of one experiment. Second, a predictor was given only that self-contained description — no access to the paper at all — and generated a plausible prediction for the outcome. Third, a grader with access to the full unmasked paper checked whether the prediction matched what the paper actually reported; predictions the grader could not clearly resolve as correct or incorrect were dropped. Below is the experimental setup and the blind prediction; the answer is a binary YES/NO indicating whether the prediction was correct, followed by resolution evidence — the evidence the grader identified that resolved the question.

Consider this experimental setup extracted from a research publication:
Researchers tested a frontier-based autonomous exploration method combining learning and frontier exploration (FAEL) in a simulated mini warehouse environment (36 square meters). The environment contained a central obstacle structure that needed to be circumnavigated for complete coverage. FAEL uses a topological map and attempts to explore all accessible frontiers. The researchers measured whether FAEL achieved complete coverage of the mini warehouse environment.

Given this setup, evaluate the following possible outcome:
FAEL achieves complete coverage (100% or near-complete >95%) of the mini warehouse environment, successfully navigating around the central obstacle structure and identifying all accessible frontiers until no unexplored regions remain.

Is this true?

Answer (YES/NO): NO